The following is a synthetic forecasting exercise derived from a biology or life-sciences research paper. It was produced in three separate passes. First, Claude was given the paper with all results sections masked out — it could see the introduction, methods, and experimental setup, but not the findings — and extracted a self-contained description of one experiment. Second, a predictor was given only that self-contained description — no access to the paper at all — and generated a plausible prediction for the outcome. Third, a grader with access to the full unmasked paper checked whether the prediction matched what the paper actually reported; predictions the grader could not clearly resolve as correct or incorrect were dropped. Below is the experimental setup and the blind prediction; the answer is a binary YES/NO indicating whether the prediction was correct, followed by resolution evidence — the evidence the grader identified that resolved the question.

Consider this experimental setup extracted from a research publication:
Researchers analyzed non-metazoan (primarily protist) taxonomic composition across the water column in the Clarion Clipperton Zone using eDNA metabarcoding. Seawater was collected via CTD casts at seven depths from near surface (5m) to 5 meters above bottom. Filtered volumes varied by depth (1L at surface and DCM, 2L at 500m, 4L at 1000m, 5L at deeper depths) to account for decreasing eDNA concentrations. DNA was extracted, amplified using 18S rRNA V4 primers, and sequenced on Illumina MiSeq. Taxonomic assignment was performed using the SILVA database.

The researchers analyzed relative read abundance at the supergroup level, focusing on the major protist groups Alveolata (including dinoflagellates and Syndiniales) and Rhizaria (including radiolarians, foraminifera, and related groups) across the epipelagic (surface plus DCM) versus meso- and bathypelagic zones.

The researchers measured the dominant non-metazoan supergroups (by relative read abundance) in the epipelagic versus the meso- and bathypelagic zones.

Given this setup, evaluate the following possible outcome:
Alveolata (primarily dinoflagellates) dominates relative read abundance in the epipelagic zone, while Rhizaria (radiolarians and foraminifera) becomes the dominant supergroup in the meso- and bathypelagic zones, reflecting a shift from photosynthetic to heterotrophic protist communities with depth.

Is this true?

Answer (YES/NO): NO